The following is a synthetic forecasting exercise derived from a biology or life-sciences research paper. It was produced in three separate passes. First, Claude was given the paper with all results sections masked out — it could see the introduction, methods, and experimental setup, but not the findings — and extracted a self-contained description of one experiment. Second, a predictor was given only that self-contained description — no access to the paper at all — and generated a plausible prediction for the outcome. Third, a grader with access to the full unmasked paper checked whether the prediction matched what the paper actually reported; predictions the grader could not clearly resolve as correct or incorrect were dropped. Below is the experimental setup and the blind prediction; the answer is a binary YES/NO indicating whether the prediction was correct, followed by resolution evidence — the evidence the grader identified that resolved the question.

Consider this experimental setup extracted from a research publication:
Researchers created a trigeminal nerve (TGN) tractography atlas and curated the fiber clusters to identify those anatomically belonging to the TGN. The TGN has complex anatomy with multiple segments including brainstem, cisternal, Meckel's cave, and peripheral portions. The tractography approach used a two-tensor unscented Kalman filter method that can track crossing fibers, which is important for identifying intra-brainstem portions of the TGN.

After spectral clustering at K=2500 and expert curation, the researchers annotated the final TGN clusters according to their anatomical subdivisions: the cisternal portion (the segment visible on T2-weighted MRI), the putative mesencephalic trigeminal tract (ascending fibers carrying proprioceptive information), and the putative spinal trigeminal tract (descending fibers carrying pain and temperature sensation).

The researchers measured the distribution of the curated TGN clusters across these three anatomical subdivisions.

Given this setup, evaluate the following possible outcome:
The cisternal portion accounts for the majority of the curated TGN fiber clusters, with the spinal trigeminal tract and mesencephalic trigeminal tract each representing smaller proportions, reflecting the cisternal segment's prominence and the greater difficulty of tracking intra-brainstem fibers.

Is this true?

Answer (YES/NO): YES